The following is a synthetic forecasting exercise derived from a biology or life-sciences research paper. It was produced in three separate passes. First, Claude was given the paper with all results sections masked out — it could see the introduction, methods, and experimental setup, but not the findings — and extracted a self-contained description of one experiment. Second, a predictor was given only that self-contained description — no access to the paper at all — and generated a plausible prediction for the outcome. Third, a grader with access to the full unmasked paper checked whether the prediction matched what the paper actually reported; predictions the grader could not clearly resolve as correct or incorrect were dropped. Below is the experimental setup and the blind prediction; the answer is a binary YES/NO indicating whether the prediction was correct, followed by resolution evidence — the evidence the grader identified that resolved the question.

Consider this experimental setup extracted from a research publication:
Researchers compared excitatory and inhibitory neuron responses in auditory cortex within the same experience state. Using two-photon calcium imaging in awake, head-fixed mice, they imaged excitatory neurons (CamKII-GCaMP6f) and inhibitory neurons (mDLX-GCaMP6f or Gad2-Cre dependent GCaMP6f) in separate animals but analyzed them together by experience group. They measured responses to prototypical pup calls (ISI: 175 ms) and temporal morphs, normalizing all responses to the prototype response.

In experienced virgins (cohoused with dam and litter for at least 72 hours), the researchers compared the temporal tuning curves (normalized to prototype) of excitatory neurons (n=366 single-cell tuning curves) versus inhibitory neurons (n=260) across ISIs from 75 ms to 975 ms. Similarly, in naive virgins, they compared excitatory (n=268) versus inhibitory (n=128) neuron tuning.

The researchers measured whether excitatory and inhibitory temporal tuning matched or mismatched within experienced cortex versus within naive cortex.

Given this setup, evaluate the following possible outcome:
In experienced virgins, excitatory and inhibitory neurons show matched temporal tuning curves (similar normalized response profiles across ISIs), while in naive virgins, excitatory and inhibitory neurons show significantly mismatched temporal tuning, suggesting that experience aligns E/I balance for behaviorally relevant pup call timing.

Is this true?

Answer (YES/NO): YES